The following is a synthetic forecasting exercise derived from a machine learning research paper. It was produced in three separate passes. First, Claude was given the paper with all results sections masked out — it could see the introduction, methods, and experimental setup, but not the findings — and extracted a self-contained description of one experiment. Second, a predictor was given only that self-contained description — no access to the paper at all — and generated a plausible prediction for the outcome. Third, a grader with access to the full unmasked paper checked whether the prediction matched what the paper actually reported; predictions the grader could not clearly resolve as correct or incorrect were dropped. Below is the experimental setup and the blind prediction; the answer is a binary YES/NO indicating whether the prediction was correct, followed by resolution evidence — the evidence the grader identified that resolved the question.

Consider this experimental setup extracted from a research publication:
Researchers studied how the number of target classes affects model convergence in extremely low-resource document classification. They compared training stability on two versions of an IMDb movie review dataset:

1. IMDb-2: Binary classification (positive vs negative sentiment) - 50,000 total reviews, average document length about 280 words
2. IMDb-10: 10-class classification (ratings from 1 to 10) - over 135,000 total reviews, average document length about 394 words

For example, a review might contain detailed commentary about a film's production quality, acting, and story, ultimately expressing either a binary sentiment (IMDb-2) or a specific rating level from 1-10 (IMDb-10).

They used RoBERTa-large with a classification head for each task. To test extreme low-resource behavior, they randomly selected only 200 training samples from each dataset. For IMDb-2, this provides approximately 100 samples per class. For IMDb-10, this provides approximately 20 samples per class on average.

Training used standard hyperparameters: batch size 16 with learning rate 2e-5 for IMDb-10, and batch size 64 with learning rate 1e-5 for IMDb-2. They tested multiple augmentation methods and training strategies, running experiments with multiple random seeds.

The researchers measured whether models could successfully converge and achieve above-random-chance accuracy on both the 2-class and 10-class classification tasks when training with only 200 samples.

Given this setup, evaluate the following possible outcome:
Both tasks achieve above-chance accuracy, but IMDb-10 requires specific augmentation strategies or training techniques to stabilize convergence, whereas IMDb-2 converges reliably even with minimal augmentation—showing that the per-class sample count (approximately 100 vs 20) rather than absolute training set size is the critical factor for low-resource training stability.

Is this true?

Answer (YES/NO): NO